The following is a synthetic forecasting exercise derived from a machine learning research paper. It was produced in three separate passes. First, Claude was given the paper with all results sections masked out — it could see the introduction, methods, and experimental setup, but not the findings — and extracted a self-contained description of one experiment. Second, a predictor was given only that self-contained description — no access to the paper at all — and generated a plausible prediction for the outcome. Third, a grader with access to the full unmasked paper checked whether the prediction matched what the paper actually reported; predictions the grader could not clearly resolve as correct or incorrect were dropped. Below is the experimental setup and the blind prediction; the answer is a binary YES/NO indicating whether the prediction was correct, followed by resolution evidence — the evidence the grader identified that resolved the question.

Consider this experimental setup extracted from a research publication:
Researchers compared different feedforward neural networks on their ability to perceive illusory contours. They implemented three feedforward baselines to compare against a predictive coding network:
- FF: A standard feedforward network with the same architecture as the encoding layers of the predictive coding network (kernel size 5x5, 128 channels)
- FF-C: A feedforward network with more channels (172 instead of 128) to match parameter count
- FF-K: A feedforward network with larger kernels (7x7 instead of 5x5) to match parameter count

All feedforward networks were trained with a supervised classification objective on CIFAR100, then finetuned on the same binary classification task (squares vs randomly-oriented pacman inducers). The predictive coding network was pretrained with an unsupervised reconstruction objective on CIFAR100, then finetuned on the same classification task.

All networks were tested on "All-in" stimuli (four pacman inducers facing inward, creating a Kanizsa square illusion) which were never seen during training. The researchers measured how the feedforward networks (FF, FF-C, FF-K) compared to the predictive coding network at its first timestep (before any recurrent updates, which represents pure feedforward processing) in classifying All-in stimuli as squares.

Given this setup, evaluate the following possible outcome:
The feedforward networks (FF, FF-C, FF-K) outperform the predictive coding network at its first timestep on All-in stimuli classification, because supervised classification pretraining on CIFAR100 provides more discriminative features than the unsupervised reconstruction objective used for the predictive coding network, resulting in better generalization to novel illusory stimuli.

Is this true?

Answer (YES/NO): NO